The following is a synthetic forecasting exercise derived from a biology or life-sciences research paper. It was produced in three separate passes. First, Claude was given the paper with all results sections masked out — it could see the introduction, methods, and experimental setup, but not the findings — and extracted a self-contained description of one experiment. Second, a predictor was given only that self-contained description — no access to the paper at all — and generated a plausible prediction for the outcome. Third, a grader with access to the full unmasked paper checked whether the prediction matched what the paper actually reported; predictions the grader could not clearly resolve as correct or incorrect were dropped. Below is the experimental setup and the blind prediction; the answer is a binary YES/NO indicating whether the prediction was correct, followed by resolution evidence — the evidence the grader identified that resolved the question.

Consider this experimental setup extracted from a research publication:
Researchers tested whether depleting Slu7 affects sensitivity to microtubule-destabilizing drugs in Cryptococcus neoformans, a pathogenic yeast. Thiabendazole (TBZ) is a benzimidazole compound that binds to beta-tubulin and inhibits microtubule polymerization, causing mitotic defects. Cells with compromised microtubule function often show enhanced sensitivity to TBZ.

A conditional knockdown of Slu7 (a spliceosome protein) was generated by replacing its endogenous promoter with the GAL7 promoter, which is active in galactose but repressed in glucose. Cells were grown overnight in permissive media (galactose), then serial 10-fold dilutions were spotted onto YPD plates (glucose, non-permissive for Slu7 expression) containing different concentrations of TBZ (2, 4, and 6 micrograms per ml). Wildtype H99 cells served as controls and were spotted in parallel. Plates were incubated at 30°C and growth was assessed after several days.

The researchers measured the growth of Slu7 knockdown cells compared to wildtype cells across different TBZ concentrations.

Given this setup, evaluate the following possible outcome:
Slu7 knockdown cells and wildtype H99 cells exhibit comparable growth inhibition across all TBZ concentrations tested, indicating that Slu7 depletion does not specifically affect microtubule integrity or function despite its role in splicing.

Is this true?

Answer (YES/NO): NO